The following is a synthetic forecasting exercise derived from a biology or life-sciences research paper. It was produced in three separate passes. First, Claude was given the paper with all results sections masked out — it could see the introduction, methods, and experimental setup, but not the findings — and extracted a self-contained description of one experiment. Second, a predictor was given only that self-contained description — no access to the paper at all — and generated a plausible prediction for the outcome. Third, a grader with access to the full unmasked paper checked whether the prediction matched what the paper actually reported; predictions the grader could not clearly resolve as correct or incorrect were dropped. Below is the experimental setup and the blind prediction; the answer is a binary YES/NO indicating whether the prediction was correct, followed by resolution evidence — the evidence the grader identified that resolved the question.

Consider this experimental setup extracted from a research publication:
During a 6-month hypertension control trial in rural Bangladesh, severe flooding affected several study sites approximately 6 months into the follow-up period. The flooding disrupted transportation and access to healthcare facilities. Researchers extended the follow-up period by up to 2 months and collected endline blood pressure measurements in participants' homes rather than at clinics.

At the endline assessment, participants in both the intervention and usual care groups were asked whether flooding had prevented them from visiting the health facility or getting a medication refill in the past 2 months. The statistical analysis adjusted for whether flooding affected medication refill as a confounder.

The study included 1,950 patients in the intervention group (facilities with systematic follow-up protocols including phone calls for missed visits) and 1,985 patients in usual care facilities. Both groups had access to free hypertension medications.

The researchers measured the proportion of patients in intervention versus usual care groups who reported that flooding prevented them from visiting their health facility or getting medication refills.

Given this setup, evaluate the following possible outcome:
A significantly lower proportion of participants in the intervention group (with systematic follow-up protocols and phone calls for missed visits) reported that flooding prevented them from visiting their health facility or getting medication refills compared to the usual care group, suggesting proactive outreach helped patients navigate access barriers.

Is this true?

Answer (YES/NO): NO